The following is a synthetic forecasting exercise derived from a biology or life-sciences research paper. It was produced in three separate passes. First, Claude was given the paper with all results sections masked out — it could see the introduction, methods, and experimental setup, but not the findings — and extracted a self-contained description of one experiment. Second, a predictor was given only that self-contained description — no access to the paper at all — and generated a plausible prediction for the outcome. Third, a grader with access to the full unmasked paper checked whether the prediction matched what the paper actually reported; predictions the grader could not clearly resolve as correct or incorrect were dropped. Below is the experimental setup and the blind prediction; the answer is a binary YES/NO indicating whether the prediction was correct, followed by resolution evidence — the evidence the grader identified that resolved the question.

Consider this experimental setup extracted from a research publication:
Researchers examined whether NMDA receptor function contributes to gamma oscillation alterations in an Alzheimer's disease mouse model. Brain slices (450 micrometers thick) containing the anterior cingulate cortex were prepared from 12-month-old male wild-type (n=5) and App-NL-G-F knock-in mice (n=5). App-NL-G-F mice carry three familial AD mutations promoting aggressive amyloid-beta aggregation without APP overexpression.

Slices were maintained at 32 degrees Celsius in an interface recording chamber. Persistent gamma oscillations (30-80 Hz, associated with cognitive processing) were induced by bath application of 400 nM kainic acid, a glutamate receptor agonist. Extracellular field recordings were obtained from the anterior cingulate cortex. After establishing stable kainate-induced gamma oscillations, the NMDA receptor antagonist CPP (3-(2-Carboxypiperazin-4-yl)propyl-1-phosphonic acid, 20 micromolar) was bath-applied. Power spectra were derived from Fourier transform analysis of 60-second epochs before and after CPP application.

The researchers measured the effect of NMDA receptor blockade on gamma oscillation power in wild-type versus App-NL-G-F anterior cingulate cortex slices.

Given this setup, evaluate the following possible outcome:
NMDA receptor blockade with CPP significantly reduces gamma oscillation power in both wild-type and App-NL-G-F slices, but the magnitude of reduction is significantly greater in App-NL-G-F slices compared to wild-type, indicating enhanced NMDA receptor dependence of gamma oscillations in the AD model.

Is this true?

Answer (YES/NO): NO